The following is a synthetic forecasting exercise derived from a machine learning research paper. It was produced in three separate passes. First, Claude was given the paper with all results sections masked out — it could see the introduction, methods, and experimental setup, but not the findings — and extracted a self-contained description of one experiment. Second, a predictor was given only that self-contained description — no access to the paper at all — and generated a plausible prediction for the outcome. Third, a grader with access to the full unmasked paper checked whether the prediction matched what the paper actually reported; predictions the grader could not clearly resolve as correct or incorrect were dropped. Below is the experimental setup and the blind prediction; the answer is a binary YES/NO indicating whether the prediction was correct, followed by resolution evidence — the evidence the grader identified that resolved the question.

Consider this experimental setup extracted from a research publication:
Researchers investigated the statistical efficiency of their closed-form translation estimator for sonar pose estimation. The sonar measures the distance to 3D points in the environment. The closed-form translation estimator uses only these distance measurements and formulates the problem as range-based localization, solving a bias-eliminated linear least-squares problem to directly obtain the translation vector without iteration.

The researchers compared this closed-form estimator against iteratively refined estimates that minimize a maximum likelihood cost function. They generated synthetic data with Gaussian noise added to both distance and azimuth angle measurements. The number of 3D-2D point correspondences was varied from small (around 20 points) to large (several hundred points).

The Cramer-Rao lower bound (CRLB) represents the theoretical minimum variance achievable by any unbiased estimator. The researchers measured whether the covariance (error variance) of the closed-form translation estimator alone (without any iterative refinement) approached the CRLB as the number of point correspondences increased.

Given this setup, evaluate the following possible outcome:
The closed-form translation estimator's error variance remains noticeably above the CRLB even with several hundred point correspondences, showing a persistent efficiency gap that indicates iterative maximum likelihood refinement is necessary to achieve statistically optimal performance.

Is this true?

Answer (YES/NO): YES